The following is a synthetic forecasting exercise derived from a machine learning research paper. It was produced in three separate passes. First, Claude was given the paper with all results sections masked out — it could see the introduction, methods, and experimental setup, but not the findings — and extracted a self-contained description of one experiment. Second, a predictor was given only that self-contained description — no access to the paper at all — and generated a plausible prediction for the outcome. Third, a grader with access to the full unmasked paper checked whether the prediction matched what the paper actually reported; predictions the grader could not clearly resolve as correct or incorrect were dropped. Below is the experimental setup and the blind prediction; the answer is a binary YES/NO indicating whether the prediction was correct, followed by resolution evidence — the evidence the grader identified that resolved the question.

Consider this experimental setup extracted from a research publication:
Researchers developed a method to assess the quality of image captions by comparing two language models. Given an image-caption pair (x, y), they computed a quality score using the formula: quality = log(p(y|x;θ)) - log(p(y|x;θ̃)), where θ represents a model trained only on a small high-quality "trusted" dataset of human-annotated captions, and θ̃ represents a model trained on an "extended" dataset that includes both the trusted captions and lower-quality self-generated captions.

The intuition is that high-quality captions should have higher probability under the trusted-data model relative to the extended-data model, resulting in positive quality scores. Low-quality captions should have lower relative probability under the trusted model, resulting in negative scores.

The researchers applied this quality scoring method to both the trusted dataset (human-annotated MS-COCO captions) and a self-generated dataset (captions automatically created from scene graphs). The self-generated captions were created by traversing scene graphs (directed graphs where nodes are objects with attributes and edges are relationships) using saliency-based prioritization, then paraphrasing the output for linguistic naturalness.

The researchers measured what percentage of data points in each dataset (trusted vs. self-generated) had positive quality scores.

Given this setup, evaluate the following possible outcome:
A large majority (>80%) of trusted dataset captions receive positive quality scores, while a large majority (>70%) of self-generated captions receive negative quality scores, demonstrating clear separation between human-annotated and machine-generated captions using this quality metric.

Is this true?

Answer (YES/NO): YES